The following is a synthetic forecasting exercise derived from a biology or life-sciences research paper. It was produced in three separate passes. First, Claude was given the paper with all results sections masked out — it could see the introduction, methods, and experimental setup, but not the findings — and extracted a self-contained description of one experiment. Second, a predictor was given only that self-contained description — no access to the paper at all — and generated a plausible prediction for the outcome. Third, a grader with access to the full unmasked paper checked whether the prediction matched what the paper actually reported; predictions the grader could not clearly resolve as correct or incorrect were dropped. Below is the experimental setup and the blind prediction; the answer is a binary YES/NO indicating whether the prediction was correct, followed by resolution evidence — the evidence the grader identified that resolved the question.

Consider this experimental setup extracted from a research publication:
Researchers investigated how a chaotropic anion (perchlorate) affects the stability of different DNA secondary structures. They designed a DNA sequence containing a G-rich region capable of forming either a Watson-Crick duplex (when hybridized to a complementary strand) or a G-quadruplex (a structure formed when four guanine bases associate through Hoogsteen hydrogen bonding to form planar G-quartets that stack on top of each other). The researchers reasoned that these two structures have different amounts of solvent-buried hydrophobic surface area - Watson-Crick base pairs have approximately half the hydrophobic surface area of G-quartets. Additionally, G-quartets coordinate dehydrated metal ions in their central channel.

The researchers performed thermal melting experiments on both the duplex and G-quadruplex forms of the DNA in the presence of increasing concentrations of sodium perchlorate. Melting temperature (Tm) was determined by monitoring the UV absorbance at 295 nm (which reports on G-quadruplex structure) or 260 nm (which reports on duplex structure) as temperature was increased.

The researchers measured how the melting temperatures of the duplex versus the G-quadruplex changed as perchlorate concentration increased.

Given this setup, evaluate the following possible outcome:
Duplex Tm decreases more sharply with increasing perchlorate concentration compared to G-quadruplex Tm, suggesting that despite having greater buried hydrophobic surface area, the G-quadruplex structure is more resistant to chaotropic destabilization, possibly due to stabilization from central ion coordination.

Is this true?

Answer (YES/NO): YES